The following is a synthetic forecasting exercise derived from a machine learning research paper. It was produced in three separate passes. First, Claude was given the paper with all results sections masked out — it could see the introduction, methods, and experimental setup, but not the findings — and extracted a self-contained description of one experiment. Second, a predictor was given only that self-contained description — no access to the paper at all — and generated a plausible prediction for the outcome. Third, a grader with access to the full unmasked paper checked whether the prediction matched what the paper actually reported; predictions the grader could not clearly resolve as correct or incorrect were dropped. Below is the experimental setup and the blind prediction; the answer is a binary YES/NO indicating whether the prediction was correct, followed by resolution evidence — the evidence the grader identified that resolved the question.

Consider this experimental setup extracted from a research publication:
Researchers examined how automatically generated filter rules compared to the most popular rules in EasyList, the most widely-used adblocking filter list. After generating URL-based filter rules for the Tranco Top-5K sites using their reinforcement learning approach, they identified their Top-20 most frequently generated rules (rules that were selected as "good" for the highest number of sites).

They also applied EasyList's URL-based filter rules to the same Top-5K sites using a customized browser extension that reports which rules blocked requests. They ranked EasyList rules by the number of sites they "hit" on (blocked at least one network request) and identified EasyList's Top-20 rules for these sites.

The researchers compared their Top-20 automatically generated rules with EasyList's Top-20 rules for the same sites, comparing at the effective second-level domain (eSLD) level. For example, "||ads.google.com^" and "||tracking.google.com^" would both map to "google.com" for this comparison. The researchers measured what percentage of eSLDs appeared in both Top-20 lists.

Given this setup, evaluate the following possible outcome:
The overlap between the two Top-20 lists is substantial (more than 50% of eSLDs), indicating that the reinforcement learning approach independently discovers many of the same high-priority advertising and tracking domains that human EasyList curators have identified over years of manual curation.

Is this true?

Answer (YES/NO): NO